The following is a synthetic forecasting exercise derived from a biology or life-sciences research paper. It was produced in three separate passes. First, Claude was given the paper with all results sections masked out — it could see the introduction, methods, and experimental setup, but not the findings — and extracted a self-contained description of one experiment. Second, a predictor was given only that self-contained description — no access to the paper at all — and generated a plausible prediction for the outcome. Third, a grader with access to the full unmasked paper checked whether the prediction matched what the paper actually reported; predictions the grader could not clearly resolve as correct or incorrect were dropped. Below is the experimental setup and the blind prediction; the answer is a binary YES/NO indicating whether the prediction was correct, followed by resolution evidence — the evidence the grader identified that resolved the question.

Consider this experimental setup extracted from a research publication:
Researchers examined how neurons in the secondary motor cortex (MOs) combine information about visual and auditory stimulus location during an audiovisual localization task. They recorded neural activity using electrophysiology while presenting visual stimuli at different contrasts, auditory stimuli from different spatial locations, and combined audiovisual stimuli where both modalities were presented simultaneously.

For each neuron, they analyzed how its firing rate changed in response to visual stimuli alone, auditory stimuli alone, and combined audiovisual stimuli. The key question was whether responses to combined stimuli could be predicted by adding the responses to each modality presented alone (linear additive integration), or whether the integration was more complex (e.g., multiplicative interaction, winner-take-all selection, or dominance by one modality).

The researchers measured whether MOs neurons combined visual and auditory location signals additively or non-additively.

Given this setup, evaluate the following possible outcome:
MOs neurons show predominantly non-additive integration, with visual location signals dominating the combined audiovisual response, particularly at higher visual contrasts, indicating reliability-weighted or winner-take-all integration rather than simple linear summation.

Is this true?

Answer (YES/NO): NO